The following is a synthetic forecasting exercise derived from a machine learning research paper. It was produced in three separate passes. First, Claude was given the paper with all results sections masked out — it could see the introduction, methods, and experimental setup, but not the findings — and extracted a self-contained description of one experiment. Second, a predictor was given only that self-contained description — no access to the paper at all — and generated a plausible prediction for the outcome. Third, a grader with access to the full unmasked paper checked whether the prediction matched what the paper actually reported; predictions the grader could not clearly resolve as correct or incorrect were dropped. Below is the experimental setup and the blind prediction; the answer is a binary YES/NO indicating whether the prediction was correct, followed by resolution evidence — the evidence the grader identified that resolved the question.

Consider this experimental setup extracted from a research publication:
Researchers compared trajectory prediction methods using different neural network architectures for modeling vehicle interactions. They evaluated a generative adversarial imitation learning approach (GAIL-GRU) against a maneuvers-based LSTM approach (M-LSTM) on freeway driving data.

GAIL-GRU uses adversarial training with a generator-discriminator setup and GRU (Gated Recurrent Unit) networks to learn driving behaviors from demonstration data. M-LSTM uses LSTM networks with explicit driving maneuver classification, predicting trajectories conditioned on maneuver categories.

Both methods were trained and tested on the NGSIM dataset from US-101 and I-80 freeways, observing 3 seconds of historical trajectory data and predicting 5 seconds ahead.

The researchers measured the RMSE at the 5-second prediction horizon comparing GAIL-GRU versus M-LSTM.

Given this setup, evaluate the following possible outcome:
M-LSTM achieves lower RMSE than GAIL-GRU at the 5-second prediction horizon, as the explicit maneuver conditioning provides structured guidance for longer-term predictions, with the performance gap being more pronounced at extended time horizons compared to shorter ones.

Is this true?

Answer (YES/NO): NO